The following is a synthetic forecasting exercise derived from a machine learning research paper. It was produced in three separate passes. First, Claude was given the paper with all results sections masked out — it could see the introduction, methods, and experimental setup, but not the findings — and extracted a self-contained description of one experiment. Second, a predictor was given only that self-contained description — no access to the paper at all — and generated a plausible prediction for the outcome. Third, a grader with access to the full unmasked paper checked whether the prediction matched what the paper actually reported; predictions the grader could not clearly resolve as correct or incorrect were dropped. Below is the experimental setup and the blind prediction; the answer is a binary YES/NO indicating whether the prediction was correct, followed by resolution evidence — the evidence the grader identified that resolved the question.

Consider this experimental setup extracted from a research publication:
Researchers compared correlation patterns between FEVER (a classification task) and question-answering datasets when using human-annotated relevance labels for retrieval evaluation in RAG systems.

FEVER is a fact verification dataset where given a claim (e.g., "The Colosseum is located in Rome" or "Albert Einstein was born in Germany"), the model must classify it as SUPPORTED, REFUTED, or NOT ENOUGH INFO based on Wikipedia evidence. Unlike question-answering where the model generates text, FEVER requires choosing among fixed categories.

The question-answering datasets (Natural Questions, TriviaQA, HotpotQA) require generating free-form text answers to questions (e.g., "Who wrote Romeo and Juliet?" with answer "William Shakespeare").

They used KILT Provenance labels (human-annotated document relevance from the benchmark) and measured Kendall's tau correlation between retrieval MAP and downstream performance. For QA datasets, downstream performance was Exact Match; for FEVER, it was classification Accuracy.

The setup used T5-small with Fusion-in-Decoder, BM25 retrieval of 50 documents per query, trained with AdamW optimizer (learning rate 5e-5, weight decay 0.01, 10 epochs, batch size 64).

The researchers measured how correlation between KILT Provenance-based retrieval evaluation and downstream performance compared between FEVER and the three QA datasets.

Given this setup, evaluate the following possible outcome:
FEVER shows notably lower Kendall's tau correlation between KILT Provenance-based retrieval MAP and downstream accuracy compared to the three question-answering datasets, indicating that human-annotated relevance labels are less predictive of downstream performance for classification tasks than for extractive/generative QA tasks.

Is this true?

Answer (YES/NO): NO